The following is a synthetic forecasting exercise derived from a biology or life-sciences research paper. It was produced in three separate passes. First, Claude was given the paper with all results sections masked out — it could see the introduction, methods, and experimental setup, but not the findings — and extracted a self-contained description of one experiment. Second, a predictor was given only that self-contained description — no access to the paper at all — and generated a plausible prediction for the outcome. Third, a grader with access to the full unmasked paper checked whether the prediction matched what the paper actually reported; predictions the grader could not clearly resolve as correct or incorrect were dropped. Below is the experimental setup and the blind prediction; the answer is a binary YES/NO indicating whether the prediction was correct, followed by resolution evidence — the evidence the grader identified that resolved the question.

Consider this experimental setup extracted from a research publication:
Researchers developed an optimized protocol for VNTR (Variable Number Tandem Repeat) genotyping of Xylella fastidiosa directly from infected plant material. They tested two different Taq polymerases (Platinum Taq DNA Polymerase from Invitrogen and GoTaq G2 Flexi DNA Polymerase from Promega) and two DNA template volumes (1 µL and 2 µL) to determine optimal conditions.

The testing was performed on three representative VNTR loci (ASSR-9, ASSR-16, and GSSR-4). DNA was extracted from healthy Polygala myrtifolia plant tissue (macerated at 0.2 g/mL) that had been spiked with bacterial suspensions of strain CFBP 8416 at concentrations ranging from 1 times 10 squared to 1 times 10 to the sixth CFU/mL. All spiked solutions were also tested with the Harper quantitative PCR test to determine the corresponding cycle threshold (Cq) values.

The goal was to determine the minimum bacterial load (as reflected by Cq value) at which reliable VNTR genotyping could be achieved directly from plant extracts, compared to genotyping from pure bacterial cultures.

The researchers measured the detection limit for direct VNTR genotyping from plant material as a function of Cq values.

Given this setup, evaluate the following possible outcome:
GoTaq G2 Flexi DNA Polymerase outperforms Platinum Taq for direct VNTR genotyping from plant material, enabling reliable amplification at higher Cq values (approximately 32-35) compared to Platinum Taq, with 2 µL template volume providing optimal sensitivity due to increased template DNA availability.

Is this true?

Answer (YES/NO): NO